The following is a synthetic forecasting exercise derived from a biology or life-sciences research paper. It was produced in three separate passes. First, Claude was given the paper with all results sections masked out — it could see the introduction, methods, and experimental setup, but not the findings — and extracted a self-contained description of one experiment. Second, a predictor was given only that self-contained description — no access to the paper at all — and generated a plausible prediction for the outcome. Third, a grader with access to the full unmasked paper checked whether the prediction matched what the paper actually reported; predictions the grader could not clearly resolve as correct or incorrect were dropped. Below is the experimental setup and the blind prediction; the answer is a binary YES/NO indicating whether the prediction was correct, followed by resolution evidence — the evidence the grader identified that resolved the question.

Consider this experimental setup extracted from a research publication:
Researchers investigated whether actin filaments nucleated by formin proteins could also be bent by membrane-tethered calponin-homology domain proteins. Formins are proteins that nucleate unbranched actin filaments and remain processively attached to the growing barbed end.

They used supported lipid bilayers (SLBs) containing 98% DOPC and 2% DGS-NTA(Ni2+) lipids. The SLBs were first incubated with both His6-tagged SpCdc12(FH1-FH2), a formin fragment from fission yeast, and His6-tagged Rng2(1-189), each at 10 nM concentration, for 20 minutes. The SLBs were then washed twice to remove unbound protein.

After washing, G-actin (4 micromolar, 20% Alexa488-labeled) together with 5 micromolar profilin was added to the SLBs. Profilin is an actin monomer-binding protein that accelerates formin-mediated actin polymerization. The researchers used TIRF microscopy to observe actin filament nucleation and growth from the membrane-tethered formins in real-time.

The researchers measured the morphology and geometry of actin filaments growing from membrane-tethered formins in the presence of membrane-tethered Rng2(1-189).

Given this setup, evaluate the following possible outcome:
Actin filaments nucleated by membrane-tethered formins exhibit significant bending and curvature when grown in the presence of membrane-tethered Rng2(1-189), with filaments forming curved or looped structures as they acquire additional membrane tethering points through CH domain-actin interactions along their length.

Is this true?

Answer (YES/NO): YES